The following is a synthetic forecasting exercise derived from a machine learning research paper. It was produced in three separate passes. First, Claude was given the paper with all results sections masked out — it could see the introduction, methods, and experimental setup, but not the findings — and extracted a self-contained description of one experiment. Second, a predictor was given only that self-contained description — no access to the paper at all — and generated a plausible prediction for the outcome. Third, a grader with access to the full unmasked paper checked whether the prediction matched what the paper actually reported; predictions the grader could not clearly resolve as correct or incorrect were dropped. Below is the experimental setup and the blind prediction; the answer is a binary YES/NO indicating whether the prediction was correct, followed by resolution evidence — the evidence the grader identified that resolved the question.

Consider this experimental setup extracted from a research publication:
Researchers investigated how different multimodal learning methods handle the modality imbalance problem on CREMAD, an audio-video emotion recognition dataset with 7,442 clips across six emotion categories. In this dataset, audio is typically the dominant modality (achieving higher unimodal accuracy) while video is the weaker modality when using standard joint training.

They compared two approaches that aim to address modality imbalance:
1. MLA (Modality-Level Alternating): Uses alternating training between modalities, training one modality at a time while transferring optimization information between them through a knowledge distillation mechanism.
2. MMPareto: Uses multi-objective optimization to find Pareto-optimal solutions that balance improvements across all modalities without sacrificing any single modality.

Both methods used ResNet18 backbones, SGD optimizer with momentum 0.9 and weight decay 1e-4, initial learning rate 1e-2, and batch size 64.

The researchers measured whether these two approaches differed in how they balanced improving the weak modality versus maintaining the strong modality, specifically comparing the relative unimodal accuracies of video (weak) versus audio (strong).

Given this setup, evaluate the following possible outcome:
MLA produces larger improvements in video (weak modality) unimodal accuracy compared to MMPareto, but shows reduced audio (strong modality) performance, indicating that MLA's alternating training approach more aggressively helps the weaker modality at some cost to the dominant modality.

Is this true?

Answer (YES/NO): YES